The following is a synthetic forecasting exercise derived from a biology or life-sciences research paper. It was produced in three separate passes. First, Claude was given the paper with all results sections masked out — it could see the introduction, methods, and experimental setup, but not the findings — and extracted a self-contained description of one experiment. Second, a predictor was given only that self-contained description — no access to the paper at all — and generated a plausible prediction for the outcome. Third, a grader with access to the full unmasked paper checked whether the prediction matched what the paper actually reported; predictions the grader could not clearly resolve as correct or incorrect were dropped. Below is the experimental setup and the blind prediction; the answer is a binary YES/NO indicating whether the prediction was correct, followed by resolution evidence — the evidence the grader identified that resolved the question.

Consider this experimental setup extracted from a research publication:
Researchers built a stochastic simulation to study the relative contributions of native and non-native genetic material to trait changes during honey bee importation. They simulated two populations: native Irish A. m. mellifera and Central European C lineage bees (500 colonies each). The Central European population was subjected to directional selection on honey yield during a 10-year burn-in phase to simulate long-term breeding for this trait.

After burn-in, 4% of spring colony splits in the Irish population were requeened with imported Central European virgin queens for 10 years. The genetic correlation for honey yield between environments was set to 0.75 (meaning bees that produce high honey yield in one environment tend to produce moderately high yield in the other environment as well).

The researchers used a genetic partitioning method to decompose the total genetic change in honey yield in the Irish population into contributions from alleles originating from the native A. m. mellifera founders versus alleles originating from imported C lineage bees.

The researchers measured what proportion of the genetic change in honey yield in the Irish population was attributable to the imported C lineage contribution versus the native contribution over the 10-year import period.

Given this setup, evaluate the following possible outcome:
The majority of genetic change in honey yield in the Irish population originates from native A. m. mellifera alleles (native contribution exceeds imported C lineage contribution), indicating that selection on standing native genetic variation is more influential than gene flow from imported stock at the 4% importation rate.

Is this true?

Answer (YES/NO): NO